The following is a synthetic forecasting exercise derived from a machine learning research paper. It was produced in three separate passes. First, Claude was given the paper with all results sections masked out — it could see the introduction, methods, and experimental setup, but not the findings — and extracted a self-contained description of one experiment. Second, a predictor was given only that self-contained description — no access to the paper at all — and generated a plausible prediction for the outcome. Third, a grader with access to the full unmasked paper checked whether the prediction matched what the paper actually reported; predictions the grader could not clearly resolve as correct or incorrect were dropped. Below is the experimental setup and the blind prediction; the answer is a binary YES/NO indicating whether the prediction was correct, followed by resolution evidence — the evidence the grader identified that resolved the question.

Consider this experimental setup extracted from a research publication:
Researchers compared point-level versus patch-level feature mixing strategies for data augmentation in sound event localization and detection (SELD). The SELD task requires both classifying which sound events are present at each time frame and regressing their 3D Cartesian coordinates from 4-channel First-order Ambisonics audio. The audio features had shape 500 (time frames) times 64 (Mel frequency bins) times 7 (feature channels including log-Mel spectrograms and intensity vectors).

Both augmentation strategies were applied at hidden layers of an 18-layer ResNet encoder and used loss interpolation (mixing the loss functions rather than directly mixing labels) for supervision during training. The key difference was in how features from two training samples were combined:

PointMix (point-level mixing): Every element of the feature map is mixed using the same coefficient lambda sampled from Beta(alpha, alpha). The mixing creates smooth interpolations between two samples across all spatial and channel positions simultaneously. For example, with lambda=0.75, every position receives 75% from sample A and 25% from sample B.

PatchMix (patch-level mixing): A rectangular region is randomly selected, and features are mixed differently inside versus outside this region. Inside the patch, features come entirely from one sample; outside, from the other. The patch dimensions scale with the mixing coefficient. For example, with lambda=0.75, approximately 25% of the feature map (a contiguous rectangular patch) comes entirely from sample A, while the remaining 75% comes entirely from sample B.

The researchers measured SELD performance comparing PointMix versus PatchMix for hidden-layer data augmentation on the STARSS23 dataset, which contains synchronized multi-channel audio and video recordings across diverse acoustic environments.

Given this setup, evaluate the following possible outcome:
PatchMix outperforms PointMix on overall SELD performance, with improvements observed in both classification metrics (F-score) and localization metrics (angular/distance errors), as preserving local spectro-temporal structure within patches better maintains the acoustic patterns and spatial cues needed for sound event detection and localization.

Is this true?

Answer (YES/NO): NO